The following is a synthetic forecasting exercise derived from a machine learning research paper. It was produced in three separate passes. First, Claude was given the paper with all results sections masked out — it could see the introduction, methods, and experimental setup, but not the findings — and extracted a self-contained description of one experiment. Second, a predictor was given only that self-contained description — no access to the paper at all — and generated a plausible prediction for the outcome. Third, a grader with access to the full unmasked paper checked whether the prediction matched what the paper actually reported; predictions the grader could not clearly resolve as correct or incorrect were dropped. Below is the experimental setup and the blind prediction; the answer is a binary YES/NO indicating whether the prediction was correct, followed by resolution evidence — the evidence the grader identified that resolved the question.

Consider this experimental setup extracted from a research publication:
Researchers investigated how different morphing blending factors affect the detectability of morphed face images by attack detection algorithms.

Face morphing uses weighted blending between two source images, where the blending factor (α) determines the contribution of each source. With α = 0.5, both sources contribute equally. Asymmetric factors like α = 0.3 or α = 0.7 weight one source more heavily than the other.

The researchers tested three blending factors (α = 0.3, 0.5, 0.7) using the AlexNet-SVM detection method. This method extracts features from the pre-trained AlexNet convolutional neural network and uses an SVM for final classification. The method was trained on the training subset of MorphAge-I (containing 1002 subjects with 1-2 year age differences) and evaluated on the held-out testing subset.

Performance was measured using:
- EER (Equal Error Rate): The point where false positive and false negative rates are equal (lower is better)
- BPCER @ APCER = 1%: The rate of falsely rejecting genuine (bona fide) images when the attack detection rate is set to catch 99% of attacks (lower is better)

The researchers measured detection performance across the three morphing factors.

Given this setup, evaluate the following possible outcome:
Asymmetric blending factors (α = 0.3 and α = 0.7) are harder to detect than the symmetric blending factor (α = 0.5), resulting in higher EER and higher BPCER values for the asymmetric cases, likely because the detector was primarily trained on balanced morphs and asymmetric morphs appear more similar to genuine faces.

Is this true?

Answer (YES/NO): NO